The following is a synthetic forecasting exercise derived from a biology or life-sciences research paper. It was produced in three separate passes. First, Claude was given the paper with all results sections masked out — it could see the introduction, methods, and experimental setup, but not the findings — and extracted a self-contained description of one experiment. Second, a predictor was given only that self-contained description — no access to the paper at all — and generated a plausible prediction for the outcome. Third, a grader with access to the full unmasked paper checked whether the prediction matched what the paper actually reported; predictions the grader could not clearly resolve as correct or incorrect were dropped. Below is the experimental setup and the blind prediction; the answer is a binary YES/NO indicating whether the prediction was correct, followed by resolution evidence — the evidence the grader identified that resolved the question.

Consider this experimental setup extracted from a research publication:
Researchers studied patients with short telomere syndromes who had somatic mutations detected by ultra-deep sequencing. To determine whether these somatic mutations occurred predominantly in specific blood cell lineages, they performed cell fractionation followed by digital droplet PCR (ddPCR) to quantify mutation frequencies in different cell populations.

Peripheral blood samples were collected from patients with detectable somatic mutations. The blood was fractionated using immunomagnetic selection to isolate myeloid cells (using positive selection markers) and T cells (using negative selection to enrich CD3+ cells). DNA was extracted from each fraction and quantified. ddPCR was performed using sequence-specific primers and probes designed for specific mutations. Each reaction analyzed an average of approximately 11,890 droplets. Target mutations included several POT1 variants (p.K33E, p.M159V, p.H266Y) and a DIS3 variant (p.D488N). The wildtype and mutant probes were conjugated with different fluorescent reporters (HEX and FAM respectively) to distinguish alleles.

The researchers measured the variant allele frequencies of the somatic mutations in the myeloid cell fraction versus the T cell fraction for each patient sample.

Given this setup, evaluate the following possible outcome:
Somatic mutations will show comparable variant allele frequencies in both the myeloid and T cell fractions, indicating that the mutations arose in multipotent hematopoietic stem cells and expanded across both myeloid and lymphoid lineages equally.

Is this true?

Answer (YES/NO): NO